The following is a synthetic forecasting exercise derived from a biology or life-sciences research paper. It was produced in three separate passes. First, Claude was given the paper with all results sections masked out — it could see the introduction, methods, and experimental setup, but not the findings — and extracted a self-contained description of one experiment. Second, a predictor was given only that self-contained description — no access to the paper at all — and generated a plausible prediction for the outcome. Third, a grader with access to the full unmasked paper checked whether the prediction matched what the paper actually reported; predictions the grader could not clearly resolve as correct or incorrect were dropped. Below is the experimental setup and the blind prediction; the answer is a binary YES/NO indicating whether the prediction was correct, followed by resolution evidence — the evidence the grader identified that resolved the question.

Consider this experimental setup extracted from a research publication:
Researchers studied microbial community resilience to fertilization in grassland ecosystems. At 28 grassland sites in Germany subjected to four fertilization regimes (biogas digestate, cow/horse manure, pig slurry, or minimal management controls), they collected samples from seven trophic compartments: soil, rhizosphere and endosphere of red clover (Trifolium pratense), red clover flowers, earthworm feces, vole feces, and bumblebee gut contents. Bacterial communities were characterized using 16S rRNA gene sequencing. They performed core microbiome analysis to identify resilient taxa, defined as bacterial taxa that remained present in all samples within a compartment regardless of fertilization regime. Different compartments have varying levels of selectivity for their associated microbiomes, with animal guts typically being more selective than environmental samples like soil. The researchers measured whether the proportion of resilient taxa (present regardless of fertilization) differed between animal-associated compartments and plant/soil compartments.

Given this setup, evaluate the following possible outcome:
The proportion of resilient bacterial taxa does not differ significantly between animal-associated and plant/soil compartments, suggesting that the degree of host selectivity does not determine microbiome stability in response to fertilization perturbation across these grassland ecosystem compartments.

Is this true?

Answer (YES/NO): NO